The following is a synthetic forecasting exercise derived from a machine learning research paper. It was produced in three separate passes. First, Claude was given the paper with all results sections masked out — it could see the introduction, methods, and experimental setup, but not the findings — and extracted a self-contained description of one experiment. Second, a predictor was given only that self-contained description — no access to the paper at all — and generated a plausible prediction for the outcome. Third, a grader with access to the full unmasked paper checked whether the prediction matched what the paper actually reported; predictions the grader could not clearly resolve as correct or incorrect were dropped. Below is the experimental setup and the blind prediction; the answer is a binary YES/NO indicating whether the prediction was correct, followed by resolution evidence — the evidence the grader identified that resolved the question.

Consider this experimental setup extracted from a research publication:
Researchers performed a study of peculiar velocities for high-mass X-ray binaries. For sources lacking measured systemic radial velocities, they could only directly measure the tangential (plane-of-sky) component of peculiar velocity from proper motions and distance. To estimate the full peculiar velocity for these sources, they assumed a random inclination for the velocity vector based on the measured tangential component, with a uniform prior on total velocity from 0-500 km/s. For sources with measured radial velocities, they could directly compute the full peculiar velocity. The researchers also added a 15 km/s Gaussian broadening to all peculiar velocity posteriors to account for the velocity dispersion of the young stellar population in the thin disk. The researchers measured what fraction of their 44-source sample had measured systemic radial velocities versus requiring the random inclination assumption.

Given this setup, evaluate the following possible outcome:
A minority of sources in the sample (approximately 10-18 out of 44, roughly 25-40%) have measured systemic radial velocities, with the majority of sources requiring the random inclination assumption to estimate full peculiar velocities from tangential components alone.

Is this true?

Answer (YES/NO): YES